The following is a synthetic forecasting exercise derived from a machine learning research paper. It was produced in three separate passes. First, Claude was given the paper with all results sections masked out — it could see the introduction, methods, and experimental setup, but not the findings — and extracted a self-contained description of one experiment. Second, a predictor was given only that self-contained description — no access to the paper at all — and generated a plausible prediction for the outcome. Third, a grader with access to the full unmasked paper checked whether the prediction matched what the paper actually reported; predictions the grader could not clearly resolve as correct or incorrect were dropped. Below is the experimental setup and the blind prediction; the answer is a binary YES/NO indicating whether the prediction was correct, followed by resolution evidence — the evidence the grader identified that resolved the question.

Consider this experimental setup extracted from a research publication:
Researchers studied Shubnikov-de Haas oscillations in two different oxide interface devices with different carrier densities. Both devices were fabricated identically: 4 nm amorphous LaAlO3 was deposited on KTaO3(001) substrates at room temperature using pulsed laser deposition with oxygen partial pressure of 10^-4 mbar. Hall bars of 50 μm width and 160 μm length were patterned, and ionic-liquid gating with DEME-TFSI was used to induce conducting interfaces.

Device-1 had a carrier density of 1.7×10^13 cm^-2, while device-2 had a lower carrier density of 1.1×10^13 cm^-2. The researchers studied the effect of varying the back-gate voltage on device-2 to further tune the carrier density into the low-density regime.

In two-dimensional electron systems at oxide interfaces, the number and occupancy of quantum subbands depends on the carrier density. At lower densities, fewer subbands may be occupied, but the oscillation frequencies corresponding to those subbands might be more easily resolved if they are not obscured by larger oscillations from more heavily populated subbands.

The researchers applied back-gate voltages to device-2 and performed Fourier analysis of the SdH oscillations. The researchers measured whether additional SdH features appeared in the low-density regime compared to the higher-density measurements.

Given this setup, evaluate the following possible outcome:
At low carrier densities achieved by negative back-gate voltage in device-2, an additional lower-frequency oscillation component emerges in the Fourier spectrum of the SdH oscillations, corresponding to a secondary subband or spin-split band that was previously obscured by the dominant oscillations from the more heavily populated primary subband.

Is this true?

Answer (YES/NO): NO